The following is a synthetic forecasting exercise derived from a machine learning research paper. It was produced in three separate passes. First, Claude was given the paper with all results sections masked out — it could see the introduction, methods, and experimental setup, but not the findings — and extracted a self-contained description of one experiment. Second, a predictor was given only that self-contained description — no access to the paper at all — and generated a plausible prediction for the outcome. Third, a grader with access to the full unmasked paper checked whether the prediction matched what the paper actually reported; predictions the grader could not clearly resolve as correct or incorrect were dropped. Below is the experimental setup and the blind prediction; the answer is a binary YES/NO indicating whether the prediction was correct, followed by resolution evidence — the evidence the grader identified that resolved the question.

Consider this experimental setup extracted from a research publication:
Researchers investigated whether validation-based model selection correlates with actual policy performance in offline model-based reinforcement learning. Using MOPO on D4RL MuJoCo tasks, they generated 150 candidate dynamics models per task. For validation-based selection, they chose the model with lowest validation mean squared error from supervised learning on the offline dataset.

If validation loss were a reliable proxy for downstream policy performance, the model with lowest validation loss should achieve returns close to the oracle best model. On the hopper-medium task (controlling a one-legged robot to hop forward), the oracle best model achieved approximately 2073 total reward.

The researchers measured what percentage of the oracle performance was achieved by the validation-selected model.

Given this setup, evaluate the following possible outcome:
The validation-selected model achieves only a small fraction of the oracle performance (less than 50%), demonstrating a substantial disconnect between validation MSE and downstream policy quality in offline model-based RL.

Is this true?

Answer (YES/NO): YES